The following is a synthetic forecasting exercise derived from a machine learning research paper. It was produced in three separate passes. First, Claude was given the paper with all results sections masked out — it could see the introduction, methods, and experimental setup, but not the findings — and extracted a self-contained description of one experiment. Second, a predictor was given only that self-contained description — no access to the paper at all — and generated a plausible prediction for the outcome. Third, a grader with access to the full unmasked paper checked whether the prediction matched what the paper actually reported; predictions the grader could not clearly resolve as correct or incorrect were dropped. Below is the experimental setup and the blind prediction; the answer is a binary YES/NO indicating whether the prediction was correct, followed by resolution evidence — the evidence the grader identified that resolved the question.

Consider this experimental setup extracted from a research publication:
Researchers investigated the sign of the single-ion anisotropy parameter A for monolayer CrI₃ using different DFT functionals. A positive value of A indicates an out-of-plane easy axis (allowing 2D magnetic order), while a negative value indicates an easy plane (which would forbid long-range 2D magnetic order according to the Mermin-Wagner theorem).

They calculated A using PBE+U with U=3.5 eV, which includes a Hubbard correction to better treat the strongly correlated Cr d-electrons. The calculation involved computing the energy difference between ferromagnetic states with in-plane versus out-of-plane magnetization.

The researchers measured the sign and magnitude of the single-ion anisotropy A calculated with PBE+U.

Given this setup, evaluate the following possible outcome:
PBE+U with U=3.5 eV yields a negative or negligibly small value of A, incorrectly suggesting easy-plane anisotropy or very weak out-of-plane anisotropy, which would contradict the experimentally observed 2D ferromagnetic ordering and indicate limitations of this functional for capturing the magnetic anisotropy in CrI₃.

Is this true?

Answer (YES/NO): NO